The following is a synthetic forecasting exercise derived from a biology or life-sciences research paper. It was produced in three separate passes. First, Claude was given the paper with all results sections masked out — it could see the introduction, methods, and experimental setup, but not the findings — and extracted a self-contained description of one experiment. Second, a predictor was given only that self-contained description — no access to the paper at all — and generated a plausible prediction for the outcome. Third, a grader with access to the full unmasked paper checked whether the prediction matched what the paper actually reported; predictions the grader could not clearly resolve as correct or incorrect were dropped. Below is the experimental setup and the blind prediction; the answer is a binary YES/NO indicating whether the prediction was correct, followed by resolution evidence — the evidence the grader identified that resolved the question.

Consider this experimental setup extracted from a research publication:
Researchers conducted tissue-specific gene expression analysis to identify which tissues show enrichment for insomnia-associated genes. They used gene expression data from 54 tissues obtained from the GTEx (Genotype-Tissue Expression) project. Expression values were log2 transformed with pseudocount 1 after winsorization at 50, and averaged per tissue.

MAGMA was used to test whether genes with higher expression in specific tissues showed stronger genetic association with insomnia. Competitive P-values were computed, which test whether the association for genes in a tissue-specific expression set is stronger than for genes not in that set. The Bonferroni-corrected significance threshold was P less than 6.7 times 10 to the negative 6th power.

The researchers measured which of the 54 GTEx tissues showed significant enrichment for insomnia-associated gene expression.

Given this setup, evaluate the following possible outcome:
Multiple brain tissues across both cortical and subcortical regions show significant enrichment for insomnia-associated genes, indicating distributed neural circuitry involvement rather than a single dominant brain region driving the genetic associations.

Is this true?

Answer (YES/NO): NO